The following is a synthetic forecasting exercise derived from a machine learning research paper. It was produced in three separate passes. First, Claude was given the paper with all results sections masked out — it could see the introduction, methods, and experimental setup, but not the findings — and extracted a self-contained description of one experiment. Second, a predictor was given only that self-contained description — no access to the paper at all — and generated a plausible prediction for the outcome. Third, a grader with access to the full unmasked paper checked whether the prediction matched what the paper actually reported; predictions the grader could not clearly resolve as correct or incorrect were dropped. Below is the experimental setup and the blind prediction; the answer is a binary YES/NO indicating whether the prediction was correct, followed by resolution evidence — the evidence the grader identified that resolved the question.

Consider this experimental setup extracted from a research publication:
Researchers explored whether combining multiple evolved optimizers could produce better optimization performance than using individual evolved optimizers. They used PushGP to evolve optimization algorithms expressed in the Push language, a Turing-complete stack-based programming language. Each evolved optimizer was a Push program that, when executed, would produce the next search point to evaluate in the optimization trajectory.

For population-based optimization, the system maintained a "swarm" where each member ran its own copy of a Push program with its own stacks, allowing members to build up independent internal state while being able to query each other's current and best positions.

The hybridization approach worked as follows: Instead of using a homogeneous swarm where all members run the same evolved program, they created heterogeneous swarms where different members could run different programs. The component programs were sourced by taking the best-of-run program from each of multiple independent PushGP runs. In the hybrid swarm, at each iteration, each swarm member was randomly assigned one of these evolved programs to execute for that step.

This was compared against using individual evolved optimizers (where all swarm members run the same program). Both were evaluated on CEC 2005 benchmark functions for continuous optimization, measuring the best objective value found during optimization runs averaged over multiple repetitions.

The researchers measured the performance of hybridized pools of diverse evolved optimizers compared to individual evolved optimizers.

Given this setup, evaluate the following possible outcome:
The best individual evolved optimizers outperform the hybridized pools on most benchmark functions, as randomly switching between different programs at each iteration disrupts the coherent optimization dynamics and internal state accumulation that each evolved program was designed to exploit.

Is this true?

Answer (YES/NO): NO